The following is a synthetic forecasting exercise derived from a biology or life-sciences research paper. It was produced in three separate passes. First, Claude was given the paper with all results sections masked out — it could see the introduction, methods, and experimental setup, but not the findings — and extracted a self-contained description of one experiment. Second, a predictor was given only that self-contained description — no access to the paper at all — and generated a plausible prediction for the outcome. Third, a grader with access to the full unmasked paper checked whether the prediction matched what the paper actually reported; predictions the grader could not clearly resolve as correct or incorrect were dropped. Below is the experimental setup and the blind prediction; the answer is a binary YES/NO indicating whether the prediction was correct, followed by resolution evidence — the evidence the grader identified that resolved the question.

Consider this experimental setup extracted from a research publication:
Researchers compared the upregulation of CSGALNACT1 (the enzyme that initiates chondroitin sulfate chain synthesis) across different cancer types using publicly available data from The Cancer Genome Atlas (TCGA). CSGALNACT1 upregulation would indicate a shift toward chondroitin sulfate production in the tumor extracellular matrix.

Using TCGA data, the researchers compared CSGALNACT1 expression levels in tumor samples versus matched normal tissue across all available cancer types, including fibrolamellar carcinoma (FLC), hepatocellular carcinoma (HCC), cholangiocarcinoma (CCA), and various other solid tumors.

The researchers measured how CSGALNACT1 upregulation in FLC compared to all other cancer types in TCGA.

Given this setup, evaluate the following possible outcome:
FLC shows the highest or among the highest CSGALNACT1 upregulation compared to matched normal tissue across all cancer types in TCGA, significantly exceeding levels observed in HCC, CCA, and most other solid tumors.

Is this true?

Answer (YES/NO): NO